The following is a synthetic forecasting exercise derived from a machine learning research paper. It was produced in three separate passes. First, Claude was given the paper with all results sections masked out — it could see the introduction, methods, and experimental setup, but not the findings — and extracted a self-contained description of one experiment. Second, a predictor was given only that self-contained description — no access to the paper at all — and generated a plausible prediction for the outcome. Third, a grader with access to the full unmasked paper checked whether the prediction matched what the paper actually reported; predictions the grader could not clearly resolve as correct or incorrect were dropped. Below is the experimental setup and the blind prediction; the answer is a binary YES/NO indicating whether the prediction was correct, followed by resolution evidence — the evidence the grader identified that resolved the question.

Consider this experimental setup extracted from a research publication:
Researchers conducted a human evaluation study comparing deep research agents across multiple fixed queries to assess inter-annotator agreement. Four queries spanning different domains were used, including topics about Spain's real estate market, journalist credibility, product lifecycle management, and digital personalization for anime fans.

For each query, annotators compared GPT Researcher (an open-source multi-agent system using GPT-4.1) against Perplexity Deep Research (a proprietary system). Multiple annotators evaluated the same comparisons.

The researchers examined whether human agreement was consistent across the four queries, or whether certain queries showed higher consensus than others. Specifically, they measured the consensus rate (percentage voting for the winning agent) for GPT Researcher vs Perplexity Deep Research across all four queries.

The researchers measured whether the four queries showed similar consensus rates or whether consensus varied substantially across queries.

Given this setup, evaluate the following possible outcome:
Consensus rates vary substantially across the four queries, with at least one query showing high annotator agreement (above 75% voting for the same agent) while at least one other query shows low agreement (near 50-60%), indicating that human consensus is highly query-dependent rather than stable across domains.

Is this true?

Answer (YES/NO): NO